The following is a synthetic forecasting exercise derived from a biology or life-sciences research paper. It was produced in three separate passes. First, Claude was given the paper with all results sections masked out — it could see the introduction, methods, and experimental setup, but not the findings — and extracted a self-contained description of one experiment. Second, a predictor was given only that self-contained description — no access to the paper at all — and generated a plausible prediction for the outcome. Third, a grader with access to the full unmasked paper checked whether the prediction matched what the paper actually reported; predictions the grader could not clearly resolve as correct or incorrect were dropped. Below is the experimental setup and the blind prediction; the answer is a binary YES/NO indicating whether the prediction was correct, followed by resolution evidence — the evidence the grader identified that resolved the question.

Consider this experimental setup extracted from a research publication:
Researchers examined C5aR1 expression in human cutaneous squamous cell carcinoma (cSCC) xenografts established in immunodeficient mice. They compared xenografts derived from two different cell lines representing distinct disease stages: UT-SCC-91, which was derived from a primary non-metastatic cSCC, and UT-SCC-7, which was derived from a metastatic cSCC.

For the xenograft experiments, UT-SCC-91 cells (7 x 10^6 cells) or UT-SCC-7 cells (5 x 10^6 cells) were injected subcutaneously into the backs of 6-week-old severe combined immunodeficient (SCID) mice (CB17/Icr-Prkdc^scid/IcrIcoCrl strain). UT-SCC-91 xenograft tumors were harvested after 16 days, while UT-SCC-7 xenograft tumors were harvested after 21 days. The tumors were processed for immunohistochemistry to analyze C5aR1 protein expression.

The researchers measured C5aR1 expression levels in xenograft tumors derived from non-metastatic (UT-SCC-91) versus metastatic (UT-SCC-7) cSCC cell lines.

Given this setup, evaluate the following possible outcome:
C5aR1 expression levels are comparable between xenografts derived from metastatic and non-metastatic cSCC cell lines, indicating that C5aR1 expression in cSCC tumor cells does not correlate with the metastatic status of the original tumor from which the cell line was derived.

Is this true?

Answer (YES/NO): NO